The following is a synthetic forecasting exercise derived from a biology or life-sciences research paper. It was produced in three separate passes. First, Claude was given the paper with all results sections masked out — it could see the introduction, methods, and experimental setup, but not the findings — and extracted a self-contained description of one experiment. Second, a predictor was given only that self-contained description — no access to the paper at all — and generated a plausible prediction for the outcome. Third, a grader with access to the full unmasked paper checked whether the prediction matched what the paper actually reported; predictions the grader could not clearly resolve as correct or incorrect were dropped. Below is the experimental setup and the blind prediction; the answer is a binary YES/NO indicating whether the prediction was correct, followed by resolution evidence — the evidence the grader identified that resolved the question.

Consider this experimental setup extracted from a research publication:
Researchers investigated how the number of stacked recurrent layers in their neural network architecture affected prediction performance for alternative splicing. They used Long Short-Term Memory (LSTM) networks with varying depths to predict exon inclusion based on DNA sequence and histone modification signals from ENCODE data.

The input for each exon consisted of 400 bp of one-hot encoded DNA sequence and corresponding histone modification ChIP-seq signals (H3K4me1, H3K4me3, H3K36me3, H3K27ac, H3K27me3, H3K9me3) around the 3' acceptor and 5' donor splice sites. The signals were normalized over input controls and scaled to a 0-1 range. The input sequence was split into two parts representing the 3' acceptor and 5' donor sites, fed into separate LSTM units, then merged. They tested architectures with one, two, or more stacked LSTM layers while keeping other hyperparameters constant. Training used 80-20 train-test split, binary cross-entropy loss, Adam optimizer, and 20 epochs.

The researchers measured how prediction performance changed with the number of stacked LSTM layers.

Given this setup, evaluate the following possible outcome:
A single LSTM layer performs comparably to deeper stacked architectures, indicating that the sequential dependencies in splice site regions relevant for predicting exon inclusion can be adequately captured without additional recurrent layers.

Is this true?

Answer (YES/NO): NO